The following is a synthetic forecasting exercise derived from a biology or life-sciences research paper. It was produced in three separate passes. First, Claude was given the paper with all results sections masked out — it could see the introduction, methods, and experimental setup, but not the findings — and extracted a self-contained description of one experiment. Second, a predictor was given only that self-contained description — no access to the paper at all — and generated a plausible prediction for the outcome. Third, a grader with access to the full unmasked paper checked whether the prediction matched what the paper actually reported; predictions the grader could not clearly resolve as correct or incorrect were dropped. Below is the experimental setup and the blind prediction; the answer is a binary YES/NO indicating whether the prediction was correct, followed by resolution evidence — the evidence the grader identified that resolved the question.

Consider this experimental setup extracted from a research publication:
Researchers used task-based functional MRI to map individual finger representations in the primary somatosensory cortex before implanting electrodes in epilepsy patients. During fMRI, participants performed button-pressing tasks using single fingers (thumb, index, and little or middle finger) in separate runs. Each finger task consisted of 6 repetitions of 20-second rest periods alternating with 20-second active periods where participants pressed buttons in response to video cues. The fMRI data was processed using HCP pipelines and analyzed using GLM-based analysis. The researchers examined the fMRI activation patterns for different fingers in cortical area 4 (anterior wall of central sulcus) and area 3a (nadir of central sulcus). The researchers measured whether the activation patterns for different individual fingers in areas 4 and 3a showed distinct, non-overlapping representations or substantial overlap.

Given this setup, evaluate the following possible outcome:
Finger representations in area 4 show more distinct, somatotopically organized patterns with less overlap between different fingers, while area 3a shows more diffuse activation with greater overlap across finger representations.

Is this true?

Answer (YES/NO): NO